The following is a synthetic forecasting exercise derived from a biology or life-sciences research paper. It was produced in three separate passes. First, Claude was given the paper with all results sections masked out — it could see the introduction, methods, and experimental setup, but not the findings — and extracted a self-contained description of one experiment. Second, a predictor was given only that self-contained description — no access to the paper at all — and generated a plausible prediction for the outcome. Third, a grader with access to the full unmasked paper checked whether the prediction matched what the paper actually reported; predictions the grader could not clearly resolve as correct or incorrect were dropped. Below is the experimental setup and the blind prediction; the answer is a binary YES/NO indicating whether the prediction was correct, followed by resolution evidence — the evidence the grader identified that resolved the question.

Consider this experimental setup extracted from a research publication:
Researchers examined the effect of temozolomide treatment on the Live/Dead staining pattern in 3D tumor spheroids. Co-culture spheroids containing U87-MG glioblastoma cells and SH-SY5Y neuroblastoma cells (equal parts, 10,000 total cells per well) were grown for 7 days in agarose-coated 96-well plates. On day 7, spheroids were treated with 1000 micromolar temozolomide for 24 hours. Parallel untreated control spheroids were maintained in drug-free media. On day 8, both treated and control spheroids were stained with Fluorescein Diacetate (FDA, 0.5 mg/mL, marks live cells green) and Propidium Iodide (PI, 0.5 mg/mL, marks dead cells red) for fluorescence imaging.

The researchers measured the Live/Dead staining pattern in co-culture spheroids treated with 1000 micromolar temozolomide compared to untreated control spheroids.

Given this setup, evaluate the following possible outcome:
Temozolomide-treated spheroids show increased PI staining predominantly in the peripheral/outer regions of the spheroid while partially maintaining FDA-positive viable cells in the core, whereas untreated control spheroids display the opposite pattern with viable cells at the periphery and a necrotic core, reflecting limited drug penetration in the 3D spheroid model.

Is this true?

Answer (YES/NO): NO